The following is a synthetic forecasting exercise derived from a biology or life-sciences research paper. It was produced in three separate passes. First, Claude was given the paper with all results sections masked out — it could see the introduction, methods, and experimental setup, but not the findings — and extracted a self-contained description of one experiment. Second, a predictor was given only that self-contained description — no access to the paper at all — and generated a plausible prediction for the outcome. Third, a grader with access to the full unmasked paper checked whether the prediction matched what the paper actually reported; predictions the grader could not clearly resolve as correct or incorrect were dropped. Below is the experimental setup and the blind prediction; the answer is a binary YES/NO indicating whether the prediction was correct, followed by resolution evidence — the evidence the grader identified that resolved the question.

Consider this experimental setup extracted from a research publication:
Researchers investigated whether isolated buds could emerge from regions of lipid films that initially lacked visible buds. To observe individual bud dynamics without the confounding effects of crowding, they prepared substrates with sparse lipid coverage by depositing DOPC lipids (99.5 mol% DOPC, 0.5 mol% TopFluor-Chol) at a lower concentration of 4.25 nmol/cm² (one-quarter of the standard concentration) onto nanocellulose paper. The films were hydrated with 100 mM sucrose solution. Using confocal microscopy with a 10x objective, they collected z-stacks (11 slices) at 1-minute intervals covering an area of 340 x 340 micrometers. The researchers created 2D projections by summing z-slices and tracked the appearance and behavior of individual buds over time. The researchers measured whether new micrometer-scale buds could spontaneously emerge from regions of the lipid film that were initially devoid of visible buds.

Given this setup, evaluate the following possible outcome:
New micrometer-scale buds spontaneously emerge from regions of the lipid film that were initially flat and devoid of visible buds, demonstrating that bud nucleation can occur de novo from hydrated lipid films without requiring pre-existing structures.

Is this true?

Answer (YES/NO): YES